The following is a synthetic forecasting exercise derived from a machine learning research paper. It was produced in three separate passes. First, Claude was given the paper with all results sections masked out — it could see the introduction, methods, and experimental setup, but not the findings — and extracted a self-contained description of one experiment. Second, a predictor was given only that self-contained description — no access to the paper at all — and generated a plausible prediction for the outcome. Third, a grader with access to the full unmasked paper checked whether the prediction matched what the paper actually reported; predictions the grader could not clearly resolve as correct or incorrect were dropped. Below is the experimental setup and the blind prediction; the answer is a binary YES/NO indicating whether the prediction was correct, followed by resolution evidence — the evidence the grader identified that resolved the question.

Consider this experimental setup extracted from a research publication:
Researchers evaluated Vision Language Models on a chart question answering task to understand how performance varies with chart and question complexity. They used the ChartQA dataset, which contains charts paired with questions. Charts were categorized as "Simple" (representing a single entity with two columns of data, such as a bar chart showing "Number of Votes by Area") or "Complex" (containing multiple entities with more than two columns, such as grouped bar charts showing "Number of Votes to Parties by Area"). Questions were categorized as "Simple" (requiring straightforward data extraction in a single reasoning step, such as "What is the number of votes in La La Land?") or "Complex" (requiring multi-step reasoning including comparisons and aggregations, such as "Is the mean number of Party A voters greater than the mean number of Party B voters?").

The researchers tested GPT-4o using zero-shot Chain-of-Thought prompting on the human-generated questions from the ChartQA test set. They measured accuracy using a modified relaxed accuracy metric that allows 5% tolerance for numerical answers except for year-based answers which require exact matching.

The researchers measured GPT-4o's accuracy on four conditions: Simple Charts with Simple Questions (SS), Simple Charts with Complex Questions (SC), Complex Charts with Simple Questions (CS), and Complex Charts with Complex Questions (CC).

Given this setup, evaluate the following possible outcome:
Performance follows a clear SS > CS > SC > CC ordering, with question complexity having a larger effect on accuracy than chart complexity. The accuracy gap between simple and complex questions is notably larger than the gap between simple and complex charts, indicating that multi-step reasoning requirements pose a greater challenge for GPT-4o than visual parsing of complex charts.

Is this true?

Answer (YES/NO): NO